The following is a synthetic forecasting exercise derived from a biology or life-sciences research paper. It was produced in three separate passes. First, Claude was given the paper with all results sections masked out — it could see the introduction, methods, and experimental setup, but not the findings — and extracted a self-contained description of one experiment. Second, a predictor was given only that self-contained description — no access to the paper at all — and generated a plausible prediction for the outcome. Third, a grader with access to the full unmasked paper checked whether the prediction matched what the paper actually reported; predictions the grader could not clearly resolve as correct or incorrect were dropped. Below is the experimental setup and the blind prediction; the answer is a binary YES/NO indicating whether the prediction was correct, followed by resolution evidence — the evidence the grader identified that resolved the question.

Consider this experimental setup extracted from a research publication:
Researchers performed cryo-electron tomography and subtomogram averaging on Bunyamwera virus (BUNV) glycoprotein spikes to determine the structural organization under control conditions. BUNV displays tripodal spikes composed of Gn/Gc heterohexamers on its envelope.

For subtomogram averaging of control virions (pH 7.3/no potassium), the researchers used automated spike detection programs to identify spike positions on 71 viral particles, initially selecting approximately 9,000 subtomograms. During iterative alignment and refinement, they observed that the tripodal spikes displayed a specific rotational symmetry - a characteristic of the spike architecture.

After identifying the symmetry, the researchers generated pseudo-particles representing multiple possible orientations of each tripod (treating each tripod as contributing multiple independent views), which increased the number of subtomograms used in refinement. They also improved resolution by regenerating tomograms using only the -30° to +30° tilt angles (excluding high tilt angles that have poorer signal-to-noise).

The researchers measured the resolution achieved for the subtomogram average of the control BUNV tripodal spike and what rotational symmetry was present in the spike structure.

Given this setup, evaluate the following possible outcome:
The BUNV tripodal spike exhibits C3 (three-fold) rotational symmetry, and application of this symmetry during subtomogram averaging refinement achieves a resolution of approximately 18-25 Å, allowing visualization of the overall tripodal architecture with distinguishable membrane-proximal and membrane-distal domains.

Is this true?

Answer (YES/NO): NO